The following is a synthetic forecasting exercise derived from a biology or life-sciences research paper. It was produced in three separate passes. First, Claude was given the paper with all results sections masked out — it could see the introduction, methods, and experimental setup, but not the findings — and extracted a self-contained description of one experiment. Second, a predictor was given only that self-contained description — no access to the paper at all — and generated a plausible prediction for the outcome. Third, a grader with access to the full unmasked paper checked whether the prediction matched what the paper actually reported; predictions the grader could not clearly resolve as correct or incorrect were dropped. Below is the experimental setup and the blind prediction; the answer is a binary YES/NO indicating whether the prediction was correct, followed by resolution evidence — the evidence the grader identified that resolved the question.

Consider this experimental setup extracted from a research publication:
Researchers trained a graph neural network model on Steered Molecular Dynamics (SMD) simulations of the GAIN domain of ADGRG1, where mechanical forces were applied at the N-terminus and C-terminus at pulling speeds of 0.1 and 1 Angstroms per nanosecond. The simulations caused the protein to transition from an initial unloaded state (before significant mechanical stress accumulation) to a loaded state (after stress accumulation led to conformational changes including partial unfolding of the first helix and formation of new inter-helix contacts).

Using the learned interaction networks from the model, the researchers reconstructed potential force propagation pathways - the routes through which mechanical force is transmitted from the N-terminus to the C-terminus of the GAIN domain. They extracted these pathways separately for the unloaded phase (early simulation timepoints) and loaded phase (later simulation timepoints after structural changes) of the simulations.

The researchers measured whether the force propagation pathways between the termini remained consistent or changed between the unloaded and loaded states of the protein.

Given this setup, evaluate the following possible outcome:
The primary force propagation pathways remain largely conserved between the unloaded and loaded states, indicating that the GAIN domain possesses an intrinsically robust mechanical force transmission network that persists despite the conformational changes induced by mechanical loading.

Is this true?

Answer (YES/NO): NO